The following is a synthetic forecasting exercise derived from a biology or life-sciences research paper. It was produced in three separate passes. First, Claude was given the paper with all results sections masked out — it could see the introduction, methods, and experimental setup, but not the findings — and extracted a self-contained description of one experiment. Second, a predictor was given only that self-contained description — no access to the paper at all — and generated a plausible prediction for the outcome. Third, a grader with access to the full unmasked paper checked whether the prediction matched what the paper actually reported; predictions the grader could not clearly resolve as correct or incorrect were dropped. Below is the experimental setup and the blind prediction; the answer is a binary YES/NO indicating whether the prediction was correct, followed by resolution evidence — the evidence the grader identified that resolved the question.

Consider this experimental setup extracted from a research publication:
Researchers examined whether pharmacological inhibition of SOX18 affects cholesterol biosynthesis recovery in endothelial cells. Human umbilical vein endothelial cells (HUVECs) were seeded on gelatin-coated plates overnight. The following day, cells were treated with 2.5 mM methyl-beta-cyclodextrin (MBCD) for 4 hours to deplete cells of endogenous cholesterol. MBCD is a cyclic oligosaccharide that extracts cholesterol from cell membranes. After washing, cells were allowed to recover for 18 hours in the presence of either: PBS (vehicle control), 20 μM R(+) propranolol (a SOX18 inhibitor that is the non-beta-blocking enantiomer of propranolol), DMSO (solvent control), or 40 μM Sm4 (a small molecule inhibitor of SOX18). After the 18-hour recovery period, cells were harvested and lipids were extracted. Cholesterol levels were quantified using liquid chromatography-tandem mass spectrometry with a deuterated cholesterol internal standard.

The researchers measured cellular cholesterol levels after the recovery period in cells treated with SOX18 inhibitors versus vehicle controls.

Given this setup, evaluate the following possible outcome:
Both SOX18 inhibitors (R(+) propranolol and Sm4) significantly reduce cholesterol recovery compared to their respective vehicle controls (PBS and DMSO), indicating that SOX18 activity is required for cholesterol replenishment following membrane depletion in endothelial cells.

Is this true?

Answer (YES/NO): YES